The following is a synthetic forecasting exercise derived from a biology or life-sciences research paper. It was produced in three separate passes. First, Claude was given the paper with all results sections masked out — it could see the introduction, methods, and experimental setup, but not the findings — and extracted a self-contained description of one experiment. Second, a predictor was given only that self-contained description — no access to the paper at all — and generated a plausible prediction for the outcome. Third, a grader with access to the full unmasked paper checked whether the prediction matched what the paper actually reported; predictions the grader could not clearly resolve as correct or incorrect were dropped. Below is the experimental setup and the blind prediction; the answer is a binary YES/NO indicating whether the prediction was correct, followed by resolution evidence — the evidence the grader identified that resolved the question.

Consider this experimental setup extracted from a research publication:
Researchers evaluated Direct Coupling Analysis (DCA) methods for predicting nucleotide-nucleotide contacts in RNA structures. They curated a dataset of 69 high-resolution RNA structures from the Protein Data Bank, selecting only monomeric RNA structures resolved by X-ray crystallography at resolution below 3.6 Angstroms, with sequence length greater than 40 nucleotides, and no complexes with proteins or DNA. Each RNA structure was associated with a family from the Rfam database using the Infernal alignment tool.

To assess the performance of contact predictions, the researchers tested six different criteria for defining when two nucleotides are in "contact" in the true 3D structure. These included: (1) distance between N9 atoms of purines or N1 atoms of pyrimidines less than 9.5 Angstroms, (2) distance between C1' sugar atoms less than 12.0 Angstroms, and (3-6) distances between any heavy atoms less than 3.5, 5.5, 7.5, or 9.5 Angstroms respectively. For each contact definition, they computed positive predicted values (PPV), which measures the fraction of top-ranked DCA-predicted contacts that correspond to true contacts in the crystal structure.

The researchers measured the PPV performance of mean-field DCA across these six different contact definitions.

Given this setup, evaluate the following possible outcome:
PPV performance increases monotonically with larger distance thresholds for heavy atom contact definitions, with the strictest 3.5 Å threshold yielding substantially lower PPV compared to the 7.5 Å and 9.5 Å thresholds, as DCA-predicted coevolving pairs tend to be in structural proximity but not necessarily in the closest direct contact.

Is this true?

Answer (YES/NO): YES